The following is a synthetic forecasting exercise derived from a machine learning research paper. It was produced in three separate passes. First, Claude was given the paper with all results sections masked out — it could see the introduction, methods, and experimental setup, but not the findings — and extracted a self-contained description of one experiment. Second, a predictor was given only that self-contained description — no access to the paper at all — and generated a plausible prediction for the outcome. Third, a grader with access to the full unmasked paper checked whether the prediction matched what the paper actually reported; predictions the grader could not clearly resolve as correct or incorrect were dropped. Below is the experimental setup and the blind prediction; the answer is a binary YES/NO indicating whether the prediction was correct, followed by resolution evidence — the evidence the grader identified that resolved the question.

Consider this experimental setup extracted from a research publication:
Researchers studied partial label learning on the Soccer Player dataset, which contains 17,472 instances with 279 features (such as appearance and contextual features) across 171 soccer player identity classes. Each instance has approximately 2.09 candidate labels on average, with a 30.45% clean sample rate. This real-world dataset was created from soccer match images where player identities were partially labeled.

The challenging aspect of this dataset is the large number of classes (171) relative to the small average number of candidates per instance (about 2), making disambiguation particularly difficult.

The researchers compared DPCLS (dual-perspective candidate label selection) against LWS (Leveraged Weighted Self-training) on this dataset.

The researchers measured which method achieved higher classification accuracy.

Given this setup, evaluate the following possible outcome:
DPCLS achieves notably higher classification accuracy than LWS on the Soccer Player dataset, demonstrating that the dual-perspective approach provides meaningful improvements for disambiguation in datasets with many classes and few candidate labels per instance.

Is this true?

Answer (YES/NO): NO